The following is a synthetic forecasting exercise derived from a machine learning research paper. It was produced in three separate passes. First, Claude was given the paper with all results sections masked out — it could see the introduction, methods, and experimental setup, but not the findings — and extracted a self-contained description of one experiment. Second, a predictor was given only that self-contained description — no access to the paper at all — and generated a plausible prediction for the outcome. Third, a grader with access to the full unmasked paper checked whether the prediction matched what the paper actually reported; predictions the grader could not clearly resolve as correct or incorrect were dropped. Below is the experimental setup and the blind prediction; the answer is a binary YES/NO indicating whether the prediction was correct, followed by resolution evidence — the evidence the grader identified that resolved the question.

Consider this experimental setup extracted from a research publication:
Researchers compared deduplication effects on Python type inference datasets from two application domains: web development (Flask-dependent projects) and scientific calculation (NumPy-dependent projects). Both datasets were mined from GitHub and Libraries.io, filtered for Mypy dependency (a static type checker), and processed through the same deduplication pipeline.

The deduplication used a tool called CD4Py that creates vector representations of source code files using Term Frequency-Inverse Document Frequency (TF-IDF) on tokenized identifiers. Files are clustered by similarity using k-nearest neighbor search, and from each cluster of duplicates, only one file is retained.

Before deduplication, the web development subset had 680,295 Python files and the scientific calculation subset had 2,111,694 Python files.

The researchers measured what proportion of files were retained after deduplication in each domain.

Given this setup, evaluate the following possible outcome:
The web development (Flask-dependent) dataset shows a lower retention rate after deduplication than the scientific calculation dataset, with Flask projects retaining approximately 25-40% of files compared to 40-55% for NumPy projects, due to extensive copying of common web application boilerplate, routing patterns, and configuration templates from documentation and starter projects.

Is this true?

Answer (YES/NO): NO